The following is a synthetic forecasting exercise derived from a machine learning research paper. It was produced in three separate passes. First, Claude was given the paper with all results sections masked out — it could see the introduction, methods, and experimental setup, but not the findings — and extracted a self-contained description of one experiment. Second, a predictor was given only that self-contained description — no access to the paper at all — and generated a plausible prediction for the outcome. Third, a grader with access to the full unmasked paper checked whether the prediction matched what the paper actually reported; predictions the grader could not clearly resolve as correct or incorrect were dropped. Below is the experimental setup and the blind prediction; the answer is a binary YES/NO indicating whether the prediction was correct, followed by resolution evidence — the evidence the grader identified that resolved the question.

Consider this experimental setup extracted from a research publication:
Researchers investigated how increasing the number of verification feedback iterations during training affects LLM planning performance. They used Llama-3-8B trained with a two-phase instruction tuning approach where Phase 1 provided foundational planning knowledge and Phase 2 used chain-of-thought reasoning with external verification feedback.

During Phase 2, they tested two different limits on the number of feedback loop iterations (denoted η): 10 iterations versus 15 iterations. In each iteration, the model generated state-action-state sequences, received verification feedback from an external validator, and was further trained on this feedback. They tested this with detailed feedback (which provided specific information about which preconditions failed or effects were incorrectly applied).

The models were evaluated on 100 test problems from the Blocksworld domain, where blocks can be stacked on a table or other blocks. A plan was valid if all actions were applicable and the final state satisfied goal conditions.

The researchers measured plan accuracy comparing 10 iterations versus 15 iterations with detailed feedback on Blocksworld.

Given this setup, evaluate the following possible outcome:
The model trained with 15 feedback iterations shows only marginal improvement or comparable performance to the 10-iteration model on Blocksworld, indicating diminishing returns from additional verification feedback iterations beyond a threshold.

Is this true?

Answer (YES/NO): NO